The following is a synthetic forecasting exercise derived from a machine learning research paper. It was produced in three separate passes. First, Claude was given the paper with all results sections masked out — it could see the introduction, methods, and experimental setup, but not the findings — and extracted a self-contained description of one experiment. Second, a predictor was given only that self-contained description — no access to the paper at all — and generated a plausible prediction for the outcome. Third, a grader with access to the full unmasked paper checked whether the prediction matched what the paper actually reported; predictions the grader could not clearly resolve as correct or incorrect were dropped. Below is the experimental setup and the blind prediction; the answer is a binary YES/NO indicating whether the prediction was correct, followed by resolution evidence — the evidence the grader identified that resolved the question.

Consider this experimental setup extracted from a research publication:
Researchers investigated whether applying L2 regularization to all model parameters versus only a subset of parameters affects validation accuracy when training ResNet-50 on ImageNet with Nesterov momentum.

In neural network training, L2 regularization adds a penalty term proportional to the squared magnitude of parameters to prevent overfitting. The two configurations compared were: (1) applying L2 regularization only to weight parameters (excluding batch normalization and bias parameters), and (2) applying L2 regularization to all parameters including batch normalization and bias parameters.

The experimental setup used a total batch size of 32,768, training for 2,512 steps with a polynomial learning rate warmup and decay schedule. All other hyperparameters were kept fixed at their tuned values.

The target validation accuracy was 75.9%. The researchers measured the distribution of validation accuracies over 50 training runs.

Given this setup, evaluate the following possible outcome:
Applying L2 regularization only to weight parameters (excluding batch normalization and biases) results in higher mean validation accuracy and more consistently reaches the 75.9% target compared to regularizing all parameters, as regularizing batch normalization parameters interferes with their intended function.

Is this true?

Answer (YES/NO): YES